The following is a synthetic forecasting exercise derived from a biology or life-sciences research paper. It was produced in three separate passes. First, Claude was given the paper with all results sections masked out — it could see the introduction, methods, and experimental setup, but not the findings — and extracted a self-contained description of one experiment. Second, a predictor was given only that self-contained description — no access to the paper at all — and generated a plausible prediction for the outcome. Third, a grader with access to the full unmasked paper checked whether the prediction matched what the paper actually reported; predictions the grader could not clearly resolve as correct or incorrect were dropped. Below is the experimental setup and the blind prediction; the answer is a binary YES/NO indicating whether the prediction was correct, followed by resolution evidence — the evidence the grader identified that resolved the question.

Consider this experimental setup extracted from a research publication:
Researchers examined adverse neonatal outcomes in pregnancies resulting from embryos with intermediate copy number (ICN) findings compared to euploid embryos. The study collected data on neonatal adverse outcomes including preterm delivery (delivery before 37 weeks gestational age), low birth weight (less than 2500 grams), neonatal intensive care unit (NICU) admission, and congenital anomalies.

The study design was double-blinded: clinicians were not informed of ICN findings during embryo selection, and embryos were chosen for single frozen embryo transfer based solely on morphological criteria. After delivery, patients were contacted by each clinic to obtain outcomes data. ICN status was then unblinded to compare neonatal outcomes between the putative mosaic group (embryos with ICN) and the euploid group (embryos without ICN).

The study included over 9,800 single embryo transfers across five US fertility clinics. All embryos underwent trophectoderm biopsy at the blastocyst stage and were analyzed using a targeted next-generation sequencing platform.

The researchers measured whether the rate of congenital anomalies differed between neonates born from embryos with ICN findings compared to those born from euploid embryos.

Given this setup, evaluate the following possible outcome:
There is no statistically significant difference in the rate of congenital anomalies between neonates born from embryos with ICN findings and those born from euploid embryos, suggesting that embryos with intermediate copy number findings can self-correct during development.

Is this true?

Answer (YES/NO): NO